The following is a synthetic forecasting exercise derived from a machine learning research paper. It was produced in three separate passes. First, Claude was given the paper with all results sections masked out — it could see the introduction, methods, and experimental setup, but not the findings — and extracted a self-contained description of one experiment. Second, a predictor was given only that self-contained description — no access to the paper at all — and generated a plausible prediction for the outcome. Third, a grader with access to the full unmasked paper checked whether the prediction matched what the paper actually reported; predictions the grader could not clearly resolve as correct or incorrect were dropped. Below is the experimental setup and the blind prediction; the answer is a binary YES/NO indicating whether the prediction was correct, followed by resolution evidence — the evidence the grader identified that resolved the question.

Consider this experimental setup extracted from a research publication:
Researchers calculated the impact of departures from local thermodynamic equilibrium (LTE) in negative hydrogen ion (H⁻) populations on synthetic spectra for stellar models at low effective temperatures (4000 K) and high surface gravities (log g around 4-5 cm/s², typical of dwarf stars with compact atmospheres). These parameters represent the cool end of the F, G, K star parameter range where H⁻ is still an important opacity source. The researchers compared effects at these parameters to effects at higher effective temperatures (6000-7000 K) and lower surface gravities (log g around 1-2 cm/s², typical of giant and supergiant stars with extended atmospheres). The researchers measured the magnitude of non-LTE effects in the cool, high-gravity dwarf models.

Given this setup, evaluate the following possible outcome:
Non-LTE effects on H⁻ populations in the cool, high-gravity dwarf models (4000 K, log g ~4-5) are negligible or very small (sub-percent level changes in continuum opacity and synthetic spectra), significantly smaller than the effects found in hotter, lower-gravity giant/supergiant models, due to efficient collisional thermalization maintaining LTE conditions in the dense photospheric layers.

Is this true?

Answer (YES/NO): YES